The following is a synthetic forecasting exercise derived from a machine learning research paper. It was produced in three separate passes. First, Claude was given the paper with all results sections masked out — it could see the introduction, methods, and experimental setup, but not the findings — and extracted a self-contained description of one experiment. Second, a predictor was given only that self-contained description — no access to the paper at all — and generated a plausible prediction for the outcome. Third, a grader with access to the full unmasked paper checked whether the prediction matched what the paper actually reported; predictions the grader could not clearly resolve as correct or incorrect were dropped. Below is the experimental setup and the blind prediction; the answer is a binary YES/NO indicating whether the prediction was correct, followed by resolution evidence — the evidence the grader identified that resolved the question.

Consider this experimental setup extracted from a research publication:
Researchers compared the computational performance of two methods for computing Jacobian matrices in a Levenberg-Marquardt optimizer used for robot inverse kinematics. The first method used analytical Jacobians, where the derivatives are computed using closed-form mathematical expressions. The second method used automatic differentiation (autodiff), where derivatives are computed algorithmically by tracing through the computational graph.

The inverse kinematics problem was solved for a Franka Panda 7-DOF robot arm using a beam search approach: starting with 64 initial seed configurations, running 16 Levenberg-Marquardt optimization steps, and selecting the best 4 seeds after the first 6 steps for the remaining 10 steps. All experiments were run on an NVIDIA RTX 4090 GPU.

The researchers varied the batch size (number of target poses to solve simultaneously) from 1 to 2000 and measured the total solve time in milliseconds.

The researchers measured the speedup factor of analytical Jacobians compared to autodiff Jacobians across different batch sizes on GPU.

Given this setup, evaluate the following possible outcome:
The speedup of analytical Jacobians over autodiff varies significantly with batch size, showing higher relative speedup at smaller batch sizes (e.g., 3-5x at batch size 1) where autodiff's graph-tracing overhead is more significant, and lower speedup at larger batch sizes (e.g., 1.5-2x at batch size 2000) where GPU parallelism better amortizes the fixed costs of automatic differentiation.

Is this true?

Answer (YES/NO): NO